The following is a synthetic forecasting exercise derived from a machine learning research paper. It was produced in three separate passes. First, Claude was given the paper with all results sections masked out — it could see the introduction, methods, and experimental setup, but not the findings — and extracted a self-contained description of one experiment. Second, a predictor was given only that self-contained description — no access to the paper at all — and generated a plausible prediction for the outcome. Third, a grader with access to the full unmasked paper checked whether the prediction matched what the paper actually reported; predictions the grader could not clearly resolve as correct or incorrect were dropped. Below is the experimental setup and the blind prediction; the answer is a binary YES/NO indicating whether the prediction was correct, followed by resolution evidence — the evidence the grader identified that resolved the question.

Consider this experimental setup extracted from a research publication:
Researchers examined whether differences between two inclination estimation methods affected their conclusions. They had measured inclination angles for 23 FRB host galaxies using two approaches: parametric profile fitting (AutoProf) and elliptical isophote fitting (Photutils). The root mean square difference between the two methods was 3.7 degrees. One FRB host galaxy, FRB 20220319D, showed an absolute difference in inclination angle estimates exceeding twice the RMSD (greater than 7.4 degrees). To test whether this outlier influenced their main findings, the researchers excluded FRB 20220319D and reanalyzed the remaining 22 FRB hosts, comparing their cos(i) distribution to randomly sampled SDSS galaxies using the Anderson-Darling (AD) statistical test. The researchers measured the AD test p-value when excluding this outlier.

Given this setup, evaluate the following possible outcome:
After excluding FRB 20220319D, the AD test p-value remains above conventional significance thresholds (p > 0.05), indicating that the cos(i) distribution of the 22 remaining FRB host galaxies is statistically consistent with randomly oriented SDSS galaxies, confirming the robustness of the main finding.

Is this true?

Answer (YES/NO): NO